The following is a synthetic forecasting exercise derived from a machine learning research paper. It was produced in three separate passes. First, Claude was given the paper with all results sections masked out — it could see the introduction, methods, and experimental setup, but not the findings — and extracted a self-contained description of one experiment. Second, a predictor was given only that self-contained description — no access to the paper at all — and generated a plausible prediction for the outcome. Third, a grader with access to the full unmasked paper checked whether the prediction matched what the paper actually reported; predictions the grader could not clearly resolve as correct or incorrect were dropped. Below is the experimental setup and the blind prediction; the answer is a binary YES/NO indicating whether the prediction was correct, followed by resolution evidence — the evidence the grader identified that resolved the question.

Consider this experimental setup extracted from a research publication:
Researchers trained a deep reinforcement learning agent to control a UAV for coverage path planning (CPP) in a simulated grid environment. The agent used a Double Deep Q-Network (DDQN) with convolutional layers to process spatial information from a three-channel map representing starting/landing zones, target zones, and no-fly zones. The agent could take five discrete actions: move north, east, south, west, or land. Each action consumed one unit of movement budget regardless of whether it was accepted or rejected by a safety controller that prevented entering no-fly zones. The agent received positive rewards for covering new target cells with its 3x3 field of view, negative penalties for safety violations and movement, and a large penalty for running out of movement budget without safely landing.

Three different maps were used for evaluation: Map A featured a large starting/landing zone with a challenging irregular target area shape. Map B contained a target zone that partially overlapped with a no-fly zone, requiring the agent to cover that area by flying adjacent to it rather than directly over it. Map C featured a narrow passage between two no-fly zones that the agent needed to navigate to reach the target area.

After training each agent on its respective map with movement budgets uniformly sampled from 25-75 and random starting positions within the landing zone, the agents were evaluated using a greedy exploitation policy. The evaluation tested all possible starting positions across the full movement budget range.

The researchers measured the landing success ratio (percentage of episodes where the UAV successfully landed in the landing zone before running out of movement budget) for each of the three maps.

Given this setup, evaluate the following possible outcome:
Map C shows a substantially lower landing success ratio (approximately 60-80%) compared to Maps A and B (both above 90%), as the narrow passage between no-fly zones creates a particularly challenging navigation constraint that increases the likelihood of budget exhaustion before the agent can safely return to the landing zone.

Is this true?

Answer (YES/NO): NO